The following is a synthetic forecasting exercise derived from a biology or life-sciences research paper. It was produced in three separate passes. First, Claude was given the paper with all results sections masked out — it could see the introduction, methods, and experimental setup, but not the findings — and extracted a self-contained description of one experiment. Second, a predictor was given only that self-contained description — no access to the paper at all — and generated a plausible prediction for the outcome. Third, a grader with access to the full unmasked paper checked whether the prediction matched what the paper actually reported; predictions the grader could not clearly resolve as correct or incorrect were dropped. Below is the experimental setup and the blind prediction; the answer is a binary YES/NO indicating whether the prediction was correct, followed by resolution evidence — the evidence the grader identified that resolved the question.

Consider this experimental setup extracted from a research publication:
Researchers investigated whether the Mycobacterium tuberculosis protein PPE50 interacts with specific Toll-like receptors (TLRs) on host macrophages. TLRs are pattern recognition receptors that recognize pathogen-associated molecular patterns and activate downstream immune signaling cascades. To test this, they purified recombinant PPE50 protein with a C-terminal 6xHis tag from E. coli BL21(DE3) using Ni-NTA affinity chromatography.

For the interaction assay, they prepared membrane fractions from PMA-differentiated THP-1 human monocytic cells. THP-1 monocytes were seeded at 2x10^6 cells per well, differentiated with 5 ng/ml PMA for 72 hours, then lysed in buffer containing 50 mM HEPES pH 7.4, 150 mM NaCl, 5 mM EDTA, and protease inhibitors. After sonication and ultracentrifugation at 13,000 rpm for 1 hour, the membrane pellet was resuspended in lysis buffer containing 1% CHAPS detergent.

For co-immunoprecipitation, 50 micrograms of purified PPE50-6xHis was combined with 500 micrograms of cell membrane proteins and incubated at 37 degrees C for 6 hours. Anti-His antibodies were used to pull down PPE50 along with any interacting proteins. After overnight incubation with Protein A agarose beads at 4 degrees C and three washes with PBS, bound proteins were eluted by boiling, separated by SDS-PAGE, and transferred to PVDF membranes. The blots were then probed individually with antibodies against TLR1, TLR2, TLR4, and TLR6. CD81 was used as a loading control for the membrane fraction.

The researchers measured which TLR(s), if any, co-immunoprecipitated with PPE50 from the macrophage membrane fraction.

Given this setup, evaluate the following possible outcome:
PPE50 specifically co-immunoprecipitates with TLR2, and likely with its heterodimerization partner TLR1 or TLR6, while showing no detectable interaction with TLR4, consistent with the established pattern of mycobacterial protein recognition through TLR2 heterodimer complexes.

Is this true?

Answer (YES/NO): NO